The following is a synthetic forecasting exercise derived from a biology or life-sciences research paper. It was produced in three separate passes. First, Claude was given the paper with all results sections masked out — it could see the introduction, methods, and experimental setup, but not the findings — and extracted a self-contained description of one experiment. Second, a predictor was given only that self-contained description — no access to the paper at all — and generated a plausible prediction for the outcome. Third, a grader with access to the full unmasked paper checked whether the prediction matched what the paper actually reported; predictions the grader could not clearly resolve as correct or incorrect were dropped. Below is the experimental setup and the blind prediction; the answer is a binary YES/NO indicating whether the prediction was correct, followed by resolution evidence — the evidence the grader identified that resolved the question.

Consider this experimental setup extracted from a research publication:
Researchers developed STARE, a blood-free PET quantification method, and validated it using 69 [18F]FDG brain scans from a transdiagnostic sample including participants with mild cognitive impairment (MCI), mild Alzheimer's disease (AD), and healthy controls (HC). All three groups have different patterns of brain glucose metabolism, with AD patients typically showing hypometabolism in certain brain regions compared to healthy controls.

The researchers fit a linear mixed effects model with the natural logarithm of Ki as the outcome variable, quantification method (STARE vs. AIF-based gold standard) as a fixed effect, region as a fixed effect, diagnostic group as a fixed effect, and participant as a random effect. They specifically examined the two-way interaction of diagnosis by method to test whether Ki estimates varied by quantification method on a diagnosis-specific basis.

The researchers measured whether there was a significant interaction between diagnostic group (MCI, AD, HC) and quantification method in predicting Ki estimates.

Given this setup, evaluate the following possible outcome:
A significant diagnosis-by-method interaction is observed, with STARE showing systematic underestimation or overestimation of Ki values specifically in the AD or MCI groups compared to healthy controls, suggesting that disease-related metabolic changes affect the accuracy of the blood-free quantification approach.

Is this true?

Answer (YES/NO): NO